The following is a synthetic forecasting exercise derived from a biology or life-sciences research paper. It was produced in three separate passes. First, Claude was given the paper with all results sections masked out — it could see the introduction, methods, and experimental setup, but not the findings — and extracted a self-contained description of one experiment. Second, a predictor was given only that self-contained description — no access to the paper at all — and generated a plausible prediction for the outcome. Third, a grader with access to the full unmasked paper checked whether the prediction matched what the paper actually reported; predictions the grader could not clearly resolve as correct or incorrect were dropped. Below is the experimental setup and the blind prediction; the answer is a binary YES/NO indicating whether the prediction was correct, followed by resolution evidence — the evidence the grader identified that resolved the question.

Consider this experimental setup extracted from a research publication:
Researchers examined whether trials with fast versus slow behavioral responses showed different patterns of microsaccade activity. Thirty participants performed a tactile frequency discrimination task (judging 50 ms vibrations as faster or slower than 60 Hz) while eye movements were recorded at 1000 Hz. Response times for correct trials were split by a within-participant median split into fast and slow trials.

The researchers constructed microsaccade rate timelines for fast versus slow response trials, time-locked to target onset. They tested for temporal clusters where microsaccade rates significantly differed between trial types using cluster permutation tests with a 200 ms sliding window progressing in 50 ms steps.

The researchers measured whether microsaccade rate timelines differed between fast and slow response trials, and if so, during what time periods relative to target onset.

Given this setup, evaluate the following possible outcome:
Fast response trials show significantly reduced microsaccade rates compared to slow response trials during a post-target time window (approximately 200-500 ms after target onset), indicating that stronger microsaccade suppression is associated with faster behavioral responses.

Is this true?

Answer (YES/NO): NO